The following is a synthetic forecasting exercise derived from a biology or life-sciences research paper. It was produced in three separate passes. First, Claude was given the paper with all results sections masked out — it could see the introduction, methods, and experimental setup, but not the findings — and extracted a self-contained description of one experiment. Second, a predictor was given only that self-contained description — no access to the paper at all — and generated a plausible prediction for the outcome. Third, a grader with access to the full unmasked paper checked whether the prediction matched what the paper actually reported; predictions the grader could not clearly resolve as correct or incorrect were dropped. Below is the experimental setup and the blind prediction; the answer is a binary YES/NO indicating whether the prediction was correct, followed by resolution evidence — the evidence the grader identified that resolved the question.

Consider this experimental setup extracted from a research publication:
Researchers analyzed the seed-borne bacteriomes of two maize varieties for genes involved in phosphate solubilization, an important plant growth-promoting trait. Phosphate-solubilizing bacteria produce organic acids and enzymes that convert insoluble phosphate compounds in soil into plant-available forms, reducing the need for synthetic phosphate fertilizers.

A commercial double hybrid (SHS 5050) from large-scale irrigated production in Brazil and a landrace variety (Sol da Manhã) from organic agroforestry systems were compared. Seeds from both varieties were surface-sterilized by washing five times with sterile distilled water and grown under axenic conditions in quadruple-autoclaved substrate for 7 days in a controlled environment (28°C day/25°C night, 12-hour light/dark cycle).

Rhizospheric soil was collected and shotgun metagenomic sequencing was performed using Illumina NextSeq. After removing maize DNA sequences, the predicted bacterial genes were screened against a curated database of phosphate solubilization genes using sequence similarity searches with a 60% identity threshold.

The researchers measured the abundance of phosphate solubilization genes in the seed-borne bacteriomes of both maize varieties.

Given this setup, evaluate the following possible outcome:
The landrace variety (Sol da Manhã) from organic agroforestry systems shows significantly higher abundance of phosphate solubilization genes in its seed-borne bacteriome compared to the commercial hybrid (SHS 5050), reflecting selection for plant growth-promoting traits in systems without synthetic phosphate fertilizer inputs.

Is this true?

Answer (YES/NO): NO